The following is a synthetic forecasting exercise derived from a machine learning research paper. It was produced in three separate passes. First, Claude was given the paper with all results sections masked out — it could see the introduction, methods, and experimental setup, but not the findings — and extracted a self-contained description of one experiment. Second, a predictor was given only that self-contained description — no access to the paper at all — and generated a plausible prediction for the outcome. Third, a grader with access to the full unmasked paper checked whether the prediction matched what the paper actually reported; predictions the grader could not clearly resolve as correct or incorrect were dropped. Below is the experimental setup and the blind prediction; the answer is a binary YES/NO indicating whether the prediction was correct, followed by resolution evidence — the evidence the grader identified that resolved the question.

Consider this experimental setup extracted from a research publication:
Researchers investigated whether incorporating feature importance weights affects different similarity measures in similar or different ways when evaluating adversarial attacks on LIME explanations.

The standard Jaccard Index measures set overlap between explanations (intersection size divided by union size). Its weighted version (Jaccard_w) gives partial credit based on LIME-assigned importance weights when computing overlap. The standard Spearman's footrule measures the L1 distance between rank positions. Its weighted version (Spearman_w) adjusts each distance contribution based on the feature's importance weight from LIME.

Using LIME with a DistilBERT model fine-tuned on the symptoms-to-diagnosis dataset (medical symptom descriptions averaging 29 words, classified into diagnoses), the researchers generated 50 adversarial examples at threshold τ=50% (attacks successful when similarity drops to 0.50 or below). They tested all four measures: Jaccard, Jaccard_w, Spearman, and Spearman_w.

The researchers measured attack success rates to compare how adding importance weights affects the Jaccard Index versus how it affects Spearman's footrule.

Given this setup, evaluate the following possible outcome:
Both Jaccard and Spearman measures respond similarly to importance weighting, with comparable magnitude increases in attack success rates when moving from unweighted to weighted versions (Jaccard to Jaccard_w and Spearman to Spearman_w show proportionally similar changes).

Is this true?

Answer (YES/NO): NO